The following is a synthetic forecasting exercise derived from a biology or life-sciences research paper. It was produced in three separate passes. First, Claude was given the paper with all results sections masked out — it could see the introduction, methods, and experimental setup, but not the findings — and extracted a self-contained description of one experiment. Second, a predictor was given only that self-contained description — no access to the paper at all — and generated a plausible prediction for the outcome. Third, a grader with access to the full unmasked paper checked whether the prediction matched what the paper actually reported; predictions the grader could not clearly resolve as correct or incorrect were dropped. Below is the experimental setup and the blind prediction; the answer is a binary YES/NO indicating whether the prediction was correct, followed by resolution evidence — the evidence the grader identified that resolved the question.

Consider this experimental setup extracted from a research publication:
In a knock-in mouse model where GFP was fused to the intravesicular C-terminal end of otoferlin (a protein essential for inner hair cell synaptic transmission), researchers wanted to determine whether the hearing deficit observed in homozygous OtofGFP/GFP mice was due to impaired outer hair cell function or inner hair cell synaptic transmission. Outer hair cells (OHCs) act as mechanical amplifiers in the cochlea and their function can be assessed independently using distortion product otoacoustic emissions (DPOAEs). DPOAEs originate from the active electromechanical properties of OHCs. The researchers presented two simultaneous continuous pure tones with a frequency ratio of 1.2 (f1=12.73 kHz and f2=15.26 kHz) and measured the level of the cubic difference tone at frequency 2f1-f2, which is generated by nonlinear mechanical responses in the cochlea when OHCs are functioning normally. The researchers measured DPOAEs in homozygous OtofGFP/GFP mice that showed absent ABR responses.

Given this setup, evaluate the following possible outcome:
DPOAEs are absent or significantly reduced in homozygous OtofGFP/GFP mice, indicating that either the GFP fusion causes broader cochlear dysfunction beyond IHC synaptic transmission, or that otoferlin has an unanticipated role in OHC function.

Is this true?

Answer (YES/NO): NO